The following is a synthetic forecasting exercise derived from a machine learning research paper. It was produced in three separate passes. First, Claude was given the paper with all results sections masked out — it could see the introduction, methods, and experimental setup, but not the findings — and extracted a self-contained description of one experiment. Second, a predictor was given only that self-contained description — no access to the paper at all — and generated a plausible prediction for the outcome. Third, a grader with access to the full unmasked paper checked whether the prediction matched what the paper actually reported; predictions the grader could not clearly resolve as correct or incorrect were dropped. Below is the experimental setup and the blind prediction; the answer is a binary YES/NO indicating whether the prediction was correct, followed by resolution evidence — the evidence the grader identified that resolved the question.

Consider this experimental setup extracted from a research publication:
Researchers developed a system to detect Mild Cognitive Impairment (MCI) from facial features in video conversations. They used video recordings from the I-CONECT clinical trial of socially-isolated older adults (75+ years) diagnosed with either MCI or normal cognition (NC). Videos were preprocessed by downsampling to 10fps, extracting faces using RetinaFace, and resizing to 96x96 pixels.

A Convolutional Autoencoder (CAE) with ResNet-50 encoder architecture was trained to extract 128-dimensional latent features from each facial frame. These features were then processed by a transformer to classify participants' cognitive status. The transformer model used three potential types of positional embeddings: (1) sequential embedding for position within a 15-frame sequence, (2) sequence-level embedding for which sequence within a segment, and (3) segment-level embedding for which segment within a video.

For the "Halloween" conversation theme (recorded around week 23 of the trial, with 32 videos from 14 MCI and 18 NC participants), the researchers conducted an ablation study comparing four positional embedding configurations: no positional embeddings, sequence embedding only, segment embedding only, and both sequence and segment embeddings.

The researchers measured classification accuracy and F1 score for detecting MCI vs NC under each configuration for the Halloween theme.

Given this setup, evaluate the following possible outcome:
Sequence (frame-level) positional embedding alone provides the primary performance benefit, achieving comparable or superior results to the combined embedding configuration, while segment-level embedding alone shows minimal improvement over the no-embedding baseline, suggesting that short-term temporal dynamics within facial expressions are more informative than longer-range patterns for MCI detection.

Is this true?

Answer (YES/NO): NO